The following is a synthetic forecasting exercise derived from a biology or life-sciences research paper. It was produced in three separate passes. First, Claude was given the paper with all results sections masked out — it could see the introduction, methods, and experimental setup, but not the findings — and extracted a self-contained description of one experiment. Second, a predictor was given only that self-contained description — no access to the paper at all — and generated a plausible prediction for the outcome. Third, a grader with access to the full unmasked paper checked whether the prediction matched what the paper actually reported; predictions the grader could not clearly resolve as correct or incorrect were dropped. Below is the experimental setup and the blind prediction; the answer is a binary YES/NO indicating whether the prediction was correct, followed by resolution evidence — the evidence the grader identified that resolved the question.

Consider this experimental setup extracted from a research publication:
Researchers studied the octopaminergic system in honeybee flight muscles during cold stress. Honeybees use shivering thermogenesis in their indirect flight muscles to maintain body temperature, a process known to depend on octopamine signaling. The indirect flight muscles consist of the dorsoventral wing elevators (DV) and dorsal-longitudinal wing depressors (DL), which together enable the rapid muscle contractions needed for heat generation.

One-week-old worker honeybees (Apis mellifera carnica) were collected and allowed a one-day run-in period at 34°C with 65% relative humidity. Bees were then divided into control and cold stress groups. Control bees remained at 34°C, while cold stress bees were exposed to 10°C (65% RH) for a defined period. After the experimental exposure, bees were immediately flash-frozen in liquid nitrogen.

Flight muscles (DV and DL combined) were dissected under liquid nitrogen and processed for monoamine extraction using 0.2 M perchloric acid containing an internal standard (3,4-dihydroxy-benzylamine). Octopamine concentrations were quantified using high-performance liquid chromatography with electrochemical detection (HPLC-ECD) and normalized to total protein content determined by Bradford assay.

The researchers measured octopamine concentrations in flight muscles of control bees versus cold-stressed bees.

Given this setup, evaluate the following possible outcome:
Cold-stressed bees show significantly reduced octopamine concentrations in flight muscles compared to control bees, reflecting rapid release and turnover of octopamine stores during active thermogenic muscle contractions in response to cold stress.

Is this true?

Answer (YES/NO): NO